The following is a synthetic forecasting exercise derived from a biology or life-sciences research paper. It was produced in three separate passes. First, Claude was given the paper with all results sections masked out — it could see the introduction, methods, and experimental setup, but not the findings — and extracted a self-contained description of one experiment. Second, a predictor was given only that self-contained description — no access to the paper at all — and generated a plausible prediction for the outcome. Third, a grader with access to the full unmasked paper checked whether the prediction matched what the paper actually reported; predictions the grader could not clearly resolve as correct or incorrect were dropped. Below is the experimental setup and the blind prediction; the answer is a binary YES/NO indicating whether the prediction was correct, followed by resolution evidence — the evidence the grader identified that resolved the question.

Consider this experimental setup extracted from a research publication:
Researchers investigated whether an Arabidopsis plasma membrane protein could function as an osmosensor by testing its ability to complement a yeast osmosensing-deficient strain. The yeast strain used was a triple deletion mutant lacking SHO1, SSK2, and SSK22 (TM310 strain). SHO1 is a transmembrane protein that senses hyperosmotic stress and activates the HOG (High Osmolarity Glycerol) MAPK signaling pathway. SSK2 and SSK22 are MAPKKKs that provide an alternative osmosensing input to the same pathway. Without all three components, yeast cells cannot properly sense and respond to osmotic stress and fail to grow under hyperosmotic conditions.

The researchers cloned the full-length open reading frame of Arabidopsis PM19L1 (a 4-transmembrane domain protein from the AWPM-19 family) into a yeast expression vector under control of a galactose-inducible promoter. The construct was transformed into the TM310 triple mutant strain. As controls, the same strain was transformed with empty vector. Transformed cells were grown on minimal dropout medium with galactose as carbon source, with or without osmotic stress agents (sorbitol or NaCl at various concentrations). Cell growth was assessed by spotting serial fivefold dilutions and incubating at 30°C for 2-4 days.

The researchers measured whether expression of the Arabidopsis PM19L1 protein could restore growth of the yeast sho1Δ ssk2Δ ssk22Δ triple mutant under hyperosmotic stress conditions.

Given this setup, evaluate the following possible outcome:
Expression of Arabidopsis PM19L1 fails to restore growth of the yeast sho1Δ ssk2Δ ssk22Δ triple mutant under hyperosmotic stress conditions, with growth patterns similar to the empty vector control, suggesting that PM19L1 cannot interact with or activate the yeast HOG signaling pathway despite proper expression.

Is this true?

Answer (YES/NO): NO